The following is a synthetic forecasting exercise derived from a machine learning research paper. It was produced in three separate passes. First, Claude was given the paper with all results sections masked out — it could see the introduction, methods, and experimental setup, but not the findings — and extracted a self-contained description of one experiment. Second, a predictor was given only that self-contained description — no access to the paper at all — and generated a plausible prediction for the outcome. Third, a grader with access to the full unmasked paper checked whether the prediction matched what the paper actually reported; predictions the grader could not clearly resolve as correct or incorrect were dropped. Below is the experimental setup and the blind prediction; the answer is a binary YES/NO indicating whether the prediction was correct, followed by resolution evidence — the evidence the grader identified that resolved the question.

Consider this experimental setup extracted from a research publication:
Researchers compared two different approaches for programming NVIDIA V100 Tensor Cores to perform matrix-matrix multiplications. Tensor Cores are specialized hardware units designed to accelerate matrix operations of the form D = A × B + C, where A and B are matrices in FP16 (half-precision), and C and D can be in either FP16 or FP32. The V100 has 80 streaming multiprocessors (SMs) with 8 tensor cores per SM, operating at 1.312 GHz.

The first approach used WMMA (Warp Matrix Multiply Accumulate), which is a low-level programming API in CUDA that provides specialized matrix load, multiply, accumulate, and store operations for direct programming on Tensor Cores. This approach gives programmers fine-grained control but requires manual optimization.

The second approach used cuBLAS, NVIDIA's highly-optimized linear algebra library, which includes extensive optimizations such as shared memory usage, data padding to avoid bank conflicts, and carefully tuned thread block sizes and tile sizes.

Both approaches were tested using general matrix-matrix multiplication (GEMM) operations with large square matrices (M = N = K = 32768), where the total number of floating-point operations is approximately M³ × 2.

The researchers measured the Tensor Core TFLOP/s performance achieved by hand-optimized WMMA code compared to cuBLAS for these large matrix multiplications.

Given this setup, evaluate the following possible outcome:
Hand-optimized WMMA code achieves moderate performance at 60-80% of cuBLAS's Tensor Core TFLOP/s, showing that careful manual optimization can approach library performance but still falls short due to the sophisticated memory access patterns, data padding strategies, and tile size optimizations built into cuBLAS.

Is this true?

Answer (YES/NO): NO